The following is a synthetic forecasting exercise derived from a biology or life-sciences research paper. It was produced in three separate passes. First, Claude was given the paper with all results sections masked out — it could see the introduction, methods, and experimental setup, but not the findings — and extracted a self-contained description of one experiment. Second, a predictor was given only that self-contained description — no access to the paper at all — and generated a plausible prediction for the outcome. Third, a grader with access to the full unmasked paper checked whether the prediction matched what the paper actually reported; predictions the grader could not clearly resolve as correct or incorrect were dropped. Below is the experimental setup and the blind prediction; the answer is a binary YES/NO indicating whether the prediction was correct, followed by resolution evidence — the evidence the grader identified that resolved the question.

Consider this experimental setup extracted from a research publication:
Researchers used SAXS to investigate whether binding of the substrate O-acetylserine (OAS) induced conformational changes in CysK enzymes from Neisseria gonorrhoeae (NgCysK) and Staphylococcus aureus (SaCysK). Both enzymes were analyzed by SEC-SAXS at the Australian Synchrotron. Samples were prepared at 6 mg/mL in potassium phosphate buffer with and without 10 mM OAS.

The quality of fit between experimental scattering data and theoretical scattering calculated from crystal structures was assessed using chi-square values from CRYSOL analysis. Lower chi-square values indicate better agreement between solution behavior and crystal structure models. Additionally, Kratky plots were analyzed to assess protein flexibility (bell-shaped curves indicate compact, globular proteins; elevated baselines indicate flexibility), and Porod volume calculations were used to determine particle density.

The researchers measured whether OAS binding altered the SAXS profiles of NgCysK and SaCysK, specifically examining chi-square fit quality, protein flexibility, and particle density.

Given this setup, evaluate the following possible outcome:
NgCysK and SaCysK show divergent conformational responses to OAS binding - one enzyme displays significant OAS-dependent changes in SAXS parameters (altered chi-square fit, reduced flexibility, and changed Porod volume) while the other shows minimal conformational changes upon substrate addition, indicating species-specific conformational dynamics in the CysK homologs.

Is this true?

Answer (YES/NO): NO